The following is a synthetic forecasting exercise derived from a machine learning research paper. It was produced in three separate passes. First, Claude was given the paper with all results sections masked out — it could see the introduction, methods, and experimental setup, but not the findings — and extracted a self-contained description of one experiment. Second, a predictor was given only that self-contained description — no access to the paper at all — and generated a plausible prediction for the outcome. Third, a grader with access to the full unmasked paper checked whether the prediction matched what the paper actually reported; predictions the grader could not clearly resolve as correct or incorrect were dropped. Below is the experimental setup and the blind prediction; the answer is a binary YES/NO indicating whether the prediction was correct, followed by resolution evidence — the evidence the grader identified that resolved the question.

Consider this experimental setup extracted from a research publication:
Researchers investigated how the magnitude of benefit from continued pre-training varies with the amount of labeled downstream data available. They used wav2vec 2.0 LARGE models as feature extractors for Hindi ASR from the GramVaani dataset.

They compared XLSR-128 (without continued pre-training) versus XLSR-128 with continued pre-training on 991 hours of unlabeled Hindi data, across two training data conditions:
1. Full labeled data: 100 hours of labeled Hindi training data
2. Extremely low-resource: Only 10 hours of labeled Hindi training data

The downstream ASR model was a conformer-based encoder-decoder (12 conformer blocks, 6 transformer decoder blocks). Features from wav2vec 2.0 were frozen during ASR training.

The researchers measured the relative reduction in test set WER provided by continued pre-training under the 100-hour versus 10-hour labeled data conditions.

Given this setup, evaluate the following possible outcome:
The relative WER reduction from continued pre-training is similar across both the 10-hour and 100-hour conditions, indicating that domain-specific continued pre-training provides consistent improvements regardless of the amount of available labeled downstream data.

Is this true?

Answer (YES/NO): YES